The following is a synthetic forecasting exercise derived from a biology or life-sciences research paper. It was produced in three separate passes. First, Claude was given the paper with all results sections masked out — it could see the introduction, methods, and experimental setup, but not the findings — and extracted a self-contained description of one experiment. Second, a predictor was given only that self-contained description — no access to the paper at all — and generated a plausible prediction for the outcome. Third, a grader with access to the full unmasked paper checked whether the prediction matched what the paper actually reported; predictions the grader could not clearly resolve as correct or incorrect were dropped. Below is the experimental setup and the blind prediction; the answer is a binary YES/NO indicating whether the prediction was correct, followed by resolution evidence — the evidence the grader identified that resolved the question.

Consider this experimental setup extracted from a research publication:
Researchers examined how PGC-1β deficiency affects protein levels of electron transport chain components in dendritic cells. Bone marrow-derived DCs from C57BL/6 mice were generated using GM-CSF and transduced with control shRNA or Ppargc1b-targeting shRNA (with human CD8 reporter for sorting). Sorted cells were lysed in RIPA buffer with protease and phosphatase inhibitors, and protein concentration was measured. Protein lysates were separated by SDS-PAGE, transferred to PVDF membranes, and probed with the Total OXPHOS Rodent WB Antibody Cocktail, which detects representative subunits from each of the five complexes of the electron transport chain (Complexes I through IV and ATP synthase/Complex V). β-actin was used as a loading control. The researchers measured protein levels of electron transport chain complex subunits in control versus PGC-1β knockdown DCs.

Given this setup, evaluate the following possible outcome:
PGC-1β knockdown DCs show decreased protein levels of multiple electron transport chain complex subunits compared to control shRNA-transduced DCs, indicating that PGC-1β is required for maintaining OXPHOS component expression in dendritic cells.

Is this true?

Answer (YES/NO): NO